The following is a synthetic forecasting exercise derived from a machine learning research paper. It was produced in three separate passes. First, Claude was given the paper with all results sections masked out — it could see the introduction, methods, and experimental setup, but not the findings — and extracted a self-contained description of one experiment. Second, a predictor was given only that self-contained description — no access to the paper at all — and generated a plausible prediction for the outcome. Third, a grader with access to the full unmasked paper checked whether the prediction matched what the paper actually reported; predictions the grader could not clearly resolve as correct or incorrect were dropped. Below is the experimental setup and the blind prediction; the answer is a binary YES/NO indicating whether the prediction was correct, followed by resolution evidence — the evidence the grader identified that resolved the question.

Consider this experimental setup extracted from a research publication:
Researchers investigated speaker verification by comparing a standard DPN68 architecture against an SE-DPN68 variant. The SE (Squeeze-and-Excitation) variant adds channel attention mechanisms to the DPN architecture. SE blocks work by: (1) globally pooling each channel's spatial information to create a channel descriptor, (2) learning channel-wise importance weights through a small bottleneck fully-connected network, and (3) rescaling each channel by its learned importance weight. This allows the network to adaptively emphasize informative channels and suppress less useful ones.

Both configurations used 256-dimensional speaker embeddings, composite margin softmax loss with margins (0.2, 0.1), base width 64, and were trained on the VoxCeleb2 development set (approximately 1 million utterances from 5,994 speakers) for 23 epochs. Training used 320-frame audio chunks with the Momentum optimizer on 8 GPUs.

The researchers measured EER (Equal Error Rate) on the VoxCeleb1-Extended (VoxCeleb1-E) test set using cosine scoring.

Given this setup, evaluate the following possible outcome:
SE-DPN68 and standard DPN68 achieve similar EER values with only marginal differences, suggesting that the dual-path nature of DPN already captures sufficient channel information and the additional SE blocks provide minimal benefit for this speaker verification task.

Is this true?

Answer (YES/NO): YES